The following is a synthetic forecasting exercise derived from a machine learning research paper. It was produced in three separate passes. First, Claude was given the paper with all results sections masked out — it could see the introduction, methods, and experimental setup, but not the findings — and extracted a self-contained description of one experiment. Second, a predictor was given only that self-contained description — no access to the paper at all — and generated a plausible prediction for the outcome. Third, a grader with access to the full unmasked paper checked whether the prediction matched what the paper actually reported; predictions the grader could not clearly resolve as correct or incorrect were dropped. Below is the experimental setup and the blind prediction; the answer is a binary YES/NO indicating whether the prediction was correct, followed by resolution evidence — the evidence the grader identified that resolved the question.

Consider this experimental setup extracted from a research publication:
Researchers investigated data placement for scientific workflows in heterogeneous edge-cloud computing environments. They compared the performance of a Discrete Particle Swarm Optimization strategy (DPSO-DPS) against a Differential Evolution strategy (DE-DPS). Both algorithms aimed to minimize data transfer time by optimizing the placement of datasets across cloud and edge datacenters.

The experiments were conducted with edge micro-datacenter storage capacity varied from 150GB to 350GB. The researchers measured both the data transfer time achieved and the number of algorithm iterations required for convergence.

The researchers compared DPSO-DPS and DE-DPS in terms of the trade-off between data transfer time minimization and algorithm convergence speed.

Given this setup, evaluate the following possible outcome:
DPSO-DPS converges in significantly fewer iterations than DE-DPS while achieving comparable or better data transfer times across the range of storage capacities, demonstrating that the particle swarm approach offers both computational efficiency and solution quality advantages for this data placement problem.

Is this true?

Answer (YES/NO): NO